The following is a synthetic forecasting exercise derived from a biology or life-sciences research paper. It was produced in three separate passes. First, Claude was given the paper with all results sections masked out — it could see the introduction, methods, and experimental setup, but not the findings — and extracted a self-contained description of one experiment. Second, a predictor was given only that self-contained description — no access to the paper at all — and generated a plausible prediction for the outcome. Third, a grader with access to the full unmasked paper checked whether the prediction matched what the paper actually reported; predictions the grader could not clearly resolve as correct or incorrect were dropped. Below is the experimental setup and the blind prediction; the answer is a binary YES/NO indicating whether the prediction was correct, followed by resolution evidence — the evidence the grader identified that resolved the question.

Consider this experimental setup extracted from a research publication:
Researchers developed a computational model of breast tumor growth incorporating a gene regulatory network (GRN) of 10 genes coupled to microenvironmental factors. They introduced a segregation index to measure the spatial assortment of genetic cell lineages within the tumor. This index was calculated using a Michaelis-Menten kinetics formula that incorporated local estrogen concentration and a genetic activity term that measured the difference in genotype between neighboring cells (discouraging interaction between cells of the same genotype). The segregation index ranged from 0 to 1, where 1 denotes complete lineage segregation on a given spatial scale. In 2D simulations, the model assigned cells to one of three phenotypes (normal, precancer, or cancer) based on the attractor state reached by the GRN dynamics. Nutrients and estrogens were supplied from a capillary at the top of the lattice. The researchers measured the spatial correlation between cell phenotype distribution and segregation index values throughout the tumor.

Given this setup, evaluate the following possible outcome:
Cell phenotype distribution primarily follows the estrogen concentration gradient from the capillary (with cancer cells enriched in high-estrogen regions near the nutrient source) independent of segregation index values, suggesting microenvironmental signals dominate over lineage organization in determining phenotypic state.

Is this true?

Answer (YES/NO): NO